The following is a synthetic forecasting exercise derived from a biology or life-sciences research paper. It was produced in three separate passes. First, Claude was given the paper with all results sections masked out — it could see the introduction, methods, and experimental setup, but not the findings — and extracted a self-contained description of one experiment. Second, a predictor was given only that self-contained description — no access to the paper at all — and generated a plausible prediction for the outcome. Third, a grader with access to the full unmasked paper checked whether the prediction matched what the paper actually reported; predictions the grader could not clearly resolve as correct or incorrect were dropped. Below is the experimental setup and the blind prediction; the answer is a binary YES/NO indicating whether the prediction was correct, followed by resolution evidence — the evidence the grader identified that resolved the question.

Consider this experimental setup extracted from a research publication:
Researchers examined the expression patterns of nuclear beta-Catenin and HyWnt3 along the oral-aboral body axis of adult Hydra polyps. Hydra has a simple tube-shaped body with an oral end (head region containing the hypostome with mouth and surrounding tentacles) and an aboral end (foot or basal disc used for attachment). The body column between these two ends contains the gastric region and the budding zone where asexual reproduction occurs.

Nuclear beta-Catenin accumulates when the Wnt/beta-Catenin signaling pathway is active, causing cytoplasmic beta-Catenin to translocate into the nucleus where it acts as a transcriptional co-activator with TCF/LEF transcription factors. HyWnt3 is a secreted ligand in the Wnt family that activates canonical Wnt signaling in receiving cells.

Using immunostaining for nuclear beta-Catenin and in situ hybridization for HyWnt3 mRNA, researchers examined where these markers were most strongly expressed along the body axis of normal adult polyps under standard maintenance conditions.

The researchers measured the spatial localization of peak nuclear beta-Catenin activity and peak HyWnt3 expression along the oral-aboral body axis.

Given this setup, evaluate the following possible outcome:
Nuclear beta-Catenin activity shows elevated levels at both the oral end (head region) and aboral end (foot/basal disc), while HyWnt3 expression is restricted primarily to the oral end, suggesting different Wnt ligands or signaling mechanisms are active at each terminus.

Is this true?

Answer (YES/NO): NO